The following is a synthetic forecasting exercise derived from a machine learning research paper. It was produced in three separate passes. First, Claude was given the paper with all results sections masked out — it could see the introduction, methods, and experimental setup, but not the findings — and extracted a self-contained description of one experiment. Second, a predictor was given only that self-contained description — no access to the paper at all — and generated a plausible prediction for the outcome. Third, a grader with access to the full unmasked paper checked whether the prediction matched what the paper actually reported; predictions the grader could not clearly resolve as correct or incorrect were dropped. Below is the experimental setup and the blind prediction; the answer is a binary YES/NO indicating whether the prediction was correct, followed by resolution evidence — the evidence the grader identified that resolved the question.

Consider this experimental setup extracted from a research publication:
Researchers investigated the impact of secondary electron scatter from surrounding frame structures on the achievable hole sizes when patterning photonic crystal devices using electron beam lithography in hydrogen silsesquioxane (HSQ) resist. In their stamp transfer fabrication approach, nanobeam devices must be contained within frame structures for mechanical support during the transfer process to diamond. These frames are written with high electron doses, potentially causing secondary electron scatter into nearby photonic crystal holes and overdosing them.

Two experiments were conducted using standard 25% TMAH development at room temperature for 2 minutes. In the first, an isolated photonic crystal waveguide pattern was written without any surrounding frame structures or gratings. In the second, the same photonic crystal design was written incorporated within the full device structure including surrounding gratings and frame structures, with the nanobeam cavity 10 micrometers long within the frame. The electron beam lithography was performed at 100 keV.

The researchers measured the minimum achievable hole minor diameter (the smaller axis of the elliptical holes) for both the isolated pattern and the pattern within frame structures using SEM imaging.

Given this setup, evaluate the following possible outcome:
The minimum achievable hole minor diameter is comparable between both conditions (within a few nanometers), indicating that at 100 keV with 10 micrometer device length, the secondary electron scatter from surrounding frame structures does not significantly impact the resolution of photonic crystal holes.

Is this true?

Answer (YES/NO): NO